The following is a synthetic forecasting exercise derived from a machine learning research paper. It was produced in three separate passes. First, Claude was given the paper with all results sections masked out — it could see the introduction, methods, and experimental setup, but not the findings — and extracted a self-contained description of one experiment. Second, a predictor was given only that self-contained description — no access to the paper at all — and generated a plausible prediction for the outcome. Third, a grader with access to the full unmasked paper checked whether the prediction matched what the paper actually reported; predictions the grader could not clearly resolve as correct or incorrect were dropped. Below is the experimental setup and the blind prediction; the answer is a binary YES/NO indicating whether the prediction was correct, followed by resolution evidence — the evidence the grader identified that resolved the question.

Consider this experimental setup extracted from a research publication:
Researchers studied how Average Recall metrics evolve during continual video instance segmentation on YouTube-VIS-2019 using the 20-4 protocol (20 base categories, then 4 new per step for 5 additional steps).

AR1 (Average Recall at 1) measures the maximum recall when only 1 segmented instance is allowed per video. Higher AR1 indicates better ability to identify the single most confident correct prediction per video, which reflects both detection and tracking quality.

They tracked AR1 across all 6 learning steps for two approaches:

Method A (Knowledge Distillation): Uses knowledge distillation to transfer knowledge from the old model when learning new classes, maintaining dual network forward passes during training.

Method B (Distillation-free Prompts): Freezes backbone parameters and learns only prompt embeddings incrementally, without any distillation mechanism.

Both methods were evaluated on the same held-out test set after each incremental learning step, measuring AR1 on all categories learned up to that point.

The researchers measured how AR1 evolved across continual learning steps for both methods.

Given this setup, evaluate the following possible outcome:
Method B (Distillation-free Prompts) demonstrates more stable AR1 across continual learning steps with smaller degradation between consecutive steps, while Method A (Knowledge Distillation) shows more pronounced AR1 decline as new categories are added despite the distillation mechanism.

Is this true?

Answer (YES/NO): YES